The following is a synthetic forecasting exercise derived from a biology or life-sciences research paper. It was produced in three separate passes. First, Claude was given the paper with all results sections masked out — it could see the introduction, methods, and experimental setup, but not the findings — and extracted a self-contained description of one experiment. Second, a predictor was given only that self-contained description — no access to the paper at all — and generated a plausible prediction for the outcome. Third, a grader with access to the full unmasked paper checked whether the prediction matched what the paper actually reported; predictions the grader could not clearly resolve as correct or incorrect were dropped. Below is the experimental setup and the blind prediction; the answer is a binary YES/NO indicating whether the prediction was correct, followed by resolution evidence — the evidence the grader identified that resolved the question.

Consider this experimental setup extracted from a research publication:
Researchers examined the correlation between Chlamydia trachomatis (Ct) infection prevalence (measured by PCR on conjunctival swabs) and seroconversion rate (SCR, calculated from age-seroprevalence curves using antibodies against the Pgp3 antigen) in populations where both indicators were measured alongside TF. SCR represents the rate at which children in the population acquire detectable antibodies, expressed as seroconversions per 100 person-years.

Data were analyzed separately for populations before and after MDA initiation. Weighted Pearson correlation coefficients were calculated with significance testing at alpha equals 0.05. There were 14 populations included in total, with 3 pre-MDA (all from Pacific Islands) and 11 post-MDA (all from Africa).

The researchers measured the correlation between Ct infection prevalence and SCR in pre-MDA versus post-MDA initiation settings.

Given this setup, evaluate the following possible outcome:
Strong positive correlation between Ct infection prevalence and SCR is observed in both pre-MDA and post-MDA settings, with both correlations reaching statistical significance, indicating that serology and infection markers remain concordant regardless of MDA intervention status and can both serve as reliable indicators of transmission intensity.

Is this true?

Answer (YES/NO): NO